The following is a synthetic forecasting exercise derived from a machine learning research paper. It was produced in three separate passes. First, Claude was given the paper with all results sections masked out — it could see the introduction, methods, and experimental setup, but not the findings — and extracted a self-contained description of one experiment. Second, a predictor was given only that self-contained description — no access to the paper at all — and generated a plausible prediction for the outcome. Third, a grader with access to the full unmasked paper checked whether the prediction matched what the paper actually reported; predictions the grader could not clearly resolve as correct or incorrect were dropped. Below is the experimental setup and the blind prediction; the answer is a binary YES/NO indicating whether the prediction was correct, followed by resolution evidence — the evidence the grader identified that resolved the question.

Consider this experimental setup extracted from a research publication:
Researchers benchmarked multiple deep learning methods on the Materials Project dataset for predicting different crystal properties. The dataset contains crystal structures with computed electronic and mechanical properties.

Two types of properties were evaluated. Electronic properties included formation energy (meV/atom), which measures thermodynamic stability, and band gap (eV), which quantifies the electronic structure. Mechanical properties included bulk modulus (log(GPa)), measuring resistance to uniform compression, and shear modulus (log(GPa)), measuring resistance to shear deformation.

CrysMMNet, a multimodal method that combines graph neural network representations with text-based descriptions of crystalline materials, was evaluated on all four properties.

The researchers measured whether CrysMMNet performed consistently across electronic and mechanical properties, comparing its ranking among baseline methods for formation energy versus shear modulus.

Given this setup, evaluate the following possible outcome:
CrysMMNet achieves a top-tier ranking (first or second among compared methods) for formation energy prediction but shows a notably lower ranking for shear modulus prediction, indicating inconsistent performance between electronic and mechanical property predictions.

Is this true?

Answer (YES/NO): NO